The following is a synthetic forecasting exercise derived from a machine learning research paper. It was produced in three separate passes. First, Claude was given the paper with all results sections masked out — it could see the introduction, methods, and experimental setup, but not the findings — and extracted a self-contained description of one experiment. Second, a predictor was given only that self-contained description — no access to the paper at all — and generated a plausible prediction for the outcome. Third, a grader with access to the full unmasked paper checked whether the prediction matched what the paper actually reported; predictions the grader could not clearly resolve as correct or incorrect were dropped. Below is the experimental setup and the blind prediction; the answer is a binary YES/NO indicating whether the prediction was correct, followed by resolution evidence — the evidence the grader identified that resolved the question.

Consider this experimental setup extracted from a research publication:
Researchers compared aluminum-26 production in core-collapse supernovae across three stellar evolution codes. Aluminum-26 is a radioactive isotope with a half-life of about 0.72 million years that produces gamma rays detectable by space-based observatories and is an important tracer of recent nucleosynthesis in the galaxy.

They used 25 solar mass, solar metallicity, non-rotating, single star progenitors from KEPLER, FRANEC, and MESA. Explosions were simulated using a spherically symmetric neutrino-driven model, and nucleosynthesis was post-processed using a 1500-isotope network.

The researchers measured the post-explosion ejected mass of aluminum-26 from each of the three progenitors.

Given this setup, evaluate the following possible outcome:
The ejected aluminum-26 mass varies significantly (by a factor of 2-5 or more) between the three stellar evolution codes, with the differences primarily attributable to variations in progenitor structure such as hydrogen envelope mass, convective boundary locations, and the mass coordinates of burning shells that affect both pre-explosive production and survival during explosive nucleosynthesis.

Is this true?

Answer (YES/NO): YES